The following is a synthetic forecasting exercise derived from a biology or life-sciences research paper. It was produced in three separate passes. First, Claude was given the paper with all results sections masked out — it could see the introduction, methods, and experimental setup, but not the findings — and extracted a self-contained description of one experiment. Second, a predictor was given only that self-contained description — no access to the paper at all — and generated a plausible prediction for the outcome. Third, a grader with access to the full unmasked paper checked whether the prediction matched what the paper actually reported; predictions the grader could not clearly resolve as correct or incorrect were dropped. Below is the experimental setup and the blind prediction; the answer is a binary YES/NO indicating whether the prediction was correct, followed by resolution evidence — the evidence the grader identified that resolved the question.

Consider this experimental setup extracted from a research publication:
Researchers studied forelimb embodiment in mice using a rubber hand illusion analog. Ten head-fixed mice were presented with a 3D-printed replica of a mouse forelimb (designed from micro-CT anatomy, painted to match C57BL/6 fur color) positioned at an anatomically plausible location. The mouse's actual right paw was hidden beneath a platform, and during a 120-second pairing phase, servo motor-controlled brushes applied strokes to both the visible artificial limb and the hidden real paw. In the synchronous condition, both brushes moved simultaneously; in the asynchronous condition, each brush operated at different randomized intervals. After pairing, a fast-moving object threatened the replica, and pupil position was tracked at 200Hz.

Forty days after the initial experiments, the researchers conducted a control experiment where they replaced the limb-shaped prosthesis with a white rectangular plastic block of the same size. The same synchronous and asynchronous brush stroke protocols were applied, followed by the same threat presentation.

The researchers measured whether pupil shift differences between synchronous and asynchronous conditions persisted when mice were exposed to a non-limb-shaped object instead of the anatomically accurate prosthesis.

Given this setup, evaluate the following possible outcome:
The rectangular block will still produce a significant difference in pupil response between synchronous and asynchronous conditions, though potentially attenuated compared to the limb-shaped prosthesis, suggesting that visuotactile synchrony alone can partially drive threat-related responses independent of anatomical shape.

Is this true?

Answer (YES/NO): YES